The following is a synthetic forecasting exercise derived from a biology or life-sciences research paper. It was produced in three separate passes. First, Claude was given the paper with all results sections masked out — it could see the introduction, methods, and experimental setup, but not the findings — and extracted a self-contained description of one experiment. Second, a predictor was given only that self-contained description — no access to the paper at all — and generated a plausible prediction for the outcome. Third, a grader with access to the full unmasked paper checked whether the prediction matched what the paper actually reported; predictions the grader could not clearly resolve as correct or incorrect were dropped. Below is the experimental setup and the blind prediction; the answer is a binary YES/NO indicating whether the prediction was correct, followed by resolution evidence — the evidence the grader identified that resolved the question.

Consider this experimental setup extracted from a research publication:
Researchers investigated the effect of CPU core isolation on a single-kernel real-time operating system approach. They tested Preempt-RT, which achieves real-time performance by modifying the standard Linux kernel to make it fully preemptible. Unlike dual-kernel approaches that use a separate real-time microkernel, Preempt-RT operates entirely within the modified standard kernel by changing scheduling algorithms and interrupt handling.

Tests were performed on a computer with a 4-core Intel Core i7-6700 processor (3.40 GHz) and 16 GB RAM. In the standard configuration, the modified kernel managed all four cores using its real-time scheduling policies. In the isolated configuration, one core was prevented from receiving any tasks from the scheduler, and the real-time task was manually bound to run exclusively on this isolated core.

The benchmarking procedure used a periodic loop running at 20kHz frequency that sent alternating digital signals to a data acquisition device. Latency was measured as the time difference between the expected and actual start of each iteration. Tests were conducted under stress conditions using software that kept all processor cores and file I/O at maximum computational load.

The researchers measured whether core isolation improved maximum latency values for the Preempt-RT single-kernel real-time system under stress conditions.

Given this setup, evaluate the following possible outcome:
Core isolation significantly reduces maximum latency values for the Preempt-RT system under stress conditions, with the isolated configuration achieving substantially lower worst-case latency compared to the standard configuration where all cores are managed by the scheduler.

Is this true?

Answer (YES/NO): YES